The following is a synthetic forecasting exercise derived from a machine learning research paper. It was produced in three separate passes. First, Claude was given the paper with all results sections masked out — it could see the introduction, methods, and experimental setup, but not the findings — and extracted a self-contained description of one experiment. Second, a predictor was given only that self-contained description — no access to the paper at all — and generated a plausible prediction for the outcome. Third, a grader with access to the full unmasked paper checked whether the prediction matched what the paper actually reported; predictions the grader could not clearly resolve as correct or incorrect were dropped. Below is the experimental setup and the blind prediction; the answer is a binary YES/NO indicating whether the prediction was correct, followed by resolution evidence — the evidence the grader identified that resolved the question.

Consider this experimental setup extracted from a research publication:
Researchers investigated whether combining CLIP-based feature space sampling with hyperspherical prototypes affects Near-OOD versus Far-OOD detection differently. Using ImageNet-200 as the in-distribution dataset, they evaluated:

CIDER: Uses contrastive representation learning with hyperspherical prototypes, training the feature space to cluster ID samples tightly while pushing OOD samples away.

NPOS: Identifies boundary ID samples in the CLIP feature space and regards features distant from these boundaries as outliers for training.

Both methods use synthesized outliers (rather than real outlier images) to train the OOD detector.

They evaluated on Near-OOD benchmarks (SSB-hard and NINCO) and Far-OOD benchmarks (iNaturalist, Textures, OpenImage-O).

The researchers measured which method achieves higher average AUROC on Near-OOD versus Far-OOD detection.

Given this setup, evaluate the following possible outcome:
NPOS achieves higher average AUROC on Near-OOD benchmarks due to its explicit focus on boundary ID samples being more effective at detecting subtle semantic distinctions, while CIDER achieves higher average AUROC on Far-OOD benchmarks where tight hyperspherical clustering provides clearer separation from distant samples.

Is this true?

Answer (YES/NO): NO